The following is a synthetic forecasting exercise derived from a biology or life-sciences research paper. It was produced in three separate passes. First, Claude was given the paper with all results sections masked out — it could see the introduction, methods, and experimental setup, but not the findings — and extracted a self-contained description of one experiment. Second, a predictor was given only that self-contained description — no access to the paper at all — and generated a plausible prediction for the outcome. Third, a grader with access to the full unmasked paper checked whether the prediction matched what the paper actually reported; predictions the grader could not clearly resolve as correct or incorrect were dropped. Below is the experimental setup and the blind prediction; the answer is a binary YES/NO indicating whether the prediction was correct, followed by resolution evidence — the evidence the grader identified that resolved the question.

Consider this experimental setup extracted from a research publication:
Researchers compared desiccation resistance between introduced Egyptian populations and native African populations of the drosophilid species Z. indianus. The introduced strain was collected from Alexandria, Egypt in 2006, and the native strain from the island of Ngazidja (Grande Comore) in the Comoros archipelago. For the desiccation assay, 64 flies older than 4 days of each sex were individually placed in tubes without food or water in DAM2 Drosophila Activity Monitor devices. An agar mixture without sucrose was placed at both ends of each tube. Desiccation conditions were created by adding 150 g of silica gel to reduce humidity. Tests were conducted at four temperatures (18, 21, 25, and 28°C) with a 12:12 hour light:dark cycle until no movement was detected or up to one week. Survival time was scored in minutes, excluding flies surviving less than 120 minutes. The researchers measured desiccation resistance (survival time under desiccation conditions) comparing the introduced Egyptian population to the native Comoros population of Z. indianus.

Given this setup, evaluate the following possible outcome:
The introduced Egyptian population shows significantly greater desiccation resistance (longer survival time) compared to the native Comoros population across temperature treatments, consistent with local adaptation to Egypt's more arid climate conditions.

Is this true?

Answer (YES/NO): YES